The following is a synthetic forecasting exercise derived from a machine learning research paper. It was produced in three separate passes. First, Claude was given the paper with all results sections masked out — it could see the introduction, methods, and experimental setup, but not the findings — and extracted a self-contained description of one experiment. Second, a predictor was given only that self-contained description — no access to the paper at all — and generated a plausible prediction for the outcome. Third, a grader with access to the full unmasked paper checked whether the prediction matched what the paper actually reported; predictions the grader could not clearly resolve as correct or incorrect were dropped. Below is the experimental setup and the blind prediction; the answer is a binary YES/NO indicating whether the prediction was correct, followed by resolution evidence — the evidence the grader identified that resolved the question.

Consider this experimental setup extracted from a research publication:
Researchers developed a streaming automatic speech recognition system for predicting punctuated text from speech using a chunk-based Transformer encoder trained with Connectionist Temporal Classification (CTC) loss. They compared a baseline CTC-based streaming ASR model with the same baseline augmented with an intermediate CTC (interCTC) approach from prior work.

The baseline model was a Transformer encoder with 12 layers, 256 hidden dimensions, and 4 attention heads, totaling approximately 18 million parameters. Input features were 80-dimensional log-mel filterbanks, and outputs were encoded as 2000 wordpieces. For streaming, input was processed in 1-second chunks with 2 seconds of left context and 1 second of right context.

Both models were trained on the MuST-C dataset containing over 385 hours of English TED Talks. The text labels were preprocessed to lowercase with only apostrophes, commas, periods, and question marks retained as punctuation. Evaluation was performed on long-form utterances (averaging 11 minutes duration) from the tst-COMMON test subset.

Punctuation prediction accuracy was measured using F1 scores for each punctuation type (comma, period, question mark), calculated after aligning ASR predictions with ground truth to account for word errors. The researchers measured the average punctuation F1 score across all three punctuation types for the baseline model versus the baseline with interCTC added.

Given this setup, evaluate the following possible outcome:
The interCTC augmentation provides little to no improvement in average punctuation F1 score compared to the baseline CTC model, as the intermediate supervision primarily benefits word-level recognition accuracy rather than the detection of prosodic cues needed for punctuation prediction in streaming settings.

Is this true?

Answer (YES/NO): NO